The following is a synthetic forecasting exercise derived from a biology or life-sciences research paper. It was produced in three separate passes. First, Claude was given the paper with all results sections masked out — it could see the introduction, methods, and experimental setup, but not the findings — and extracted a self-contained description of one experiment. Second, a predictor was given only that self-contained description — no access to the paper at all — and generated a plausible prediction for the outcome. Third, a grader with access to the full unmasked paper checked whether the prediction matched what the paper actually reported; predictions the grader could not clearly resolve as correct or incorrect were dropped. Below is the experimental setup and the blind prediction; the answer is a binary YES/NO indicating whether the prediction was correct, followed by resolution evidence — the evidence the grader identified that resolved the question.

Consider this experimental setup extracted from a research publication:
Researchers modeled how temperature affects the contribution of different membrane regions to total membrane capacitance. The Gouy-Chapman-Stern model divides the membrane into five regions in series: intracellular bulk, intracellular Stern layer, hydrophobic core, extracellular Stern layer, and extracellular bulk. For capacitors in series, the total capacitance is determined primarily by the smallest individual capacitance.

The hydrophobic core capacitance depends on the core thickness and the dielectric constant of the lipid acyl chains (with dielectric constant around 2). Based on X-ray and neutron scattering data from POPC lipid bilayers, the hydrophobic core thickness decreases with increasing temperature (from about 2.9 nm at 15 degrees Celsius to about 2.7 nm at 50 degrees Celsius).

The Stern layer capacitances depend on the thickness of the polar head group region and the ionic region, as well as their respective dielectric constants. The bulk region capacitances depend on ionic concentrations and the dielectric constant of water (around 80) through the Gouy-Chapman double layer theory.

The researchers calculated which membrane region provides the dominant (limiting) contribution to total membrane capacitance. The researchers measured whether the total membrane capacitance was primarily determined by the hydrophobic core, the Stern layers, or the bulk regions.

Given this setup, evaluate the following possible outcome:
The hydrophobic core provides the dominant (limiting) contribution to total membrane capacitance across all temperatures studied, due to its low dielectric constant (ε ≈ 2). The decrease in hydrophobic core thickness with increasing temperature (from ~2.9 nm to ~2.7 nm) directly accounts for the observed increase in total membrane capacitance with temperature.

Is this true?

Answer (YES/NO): YES